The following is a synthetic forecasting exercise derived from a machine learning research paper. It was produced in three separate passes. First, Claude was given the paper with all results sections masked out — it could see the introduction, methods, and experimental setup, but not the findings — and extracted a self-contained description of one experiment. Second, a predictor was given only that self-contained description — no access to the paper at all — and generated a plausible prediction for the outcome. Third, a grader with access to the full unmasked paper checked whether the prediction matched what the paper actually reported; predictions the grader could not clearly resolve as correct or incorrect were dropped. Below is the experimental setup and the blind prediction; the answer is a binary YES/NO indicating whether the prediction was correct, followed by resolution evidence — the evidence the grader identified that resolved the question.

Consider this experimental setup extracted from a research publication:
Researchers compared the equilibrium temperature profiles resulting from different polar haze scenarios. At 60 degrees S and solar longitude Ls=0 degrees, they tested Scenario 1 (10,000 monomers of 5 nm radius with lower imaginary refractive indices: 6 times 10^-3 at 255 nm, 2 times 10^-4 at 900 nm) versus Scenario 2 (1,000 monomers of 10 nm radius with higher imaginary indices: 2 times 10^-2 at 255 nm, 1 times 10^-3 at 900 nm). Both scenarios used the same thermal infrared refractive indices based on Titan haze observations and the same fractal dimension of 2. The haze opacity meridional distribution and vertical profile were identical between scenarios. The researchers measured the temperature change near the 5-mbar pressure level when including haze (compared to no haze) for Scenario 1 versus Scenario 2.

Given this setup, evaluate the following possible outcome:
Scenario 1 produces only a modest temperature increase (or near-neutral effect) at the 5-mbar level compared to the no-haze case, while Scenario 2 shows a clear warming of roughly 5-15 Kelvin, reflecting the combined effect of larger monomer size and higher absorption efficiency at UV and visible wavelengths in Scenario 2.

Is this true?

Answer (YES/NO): NO